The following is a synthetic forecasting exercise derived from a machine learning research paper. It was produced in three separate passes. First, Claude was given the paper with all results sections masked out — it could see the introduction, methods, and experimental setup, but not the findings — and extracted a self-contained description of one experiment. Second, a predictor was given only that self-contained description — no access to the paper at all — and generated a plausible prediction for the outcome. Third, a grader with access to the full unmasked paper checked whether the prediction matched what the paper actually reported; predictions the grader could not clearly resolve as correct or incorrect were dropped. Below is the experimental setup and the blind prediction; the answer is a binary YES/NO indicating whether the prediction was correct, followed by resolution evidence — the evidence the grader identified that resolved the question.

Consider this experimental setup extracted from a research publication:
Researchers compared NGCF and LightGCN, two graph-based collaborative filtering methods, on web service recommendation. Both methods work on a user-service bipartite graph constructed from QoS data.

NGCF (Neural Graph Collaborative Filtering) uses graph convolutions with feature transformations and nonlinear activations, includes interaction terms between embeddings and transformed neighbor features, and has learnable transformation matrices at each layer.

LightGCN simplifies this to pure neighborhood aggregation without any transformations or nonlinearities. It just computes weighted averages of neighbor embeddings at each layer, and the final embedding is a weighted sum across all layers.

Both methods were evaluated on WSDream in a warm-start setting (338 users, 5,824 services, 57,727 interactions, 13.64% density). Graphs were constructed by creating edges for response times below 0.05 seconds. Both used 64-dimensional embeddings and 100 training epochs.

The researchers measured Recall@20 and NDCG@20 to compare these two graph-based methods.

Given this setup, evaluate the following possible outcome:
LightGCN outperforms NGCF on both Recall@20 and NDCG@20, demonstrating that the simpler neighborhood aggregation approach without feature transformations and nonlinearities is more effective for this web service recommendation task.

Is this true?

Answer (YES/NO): YES